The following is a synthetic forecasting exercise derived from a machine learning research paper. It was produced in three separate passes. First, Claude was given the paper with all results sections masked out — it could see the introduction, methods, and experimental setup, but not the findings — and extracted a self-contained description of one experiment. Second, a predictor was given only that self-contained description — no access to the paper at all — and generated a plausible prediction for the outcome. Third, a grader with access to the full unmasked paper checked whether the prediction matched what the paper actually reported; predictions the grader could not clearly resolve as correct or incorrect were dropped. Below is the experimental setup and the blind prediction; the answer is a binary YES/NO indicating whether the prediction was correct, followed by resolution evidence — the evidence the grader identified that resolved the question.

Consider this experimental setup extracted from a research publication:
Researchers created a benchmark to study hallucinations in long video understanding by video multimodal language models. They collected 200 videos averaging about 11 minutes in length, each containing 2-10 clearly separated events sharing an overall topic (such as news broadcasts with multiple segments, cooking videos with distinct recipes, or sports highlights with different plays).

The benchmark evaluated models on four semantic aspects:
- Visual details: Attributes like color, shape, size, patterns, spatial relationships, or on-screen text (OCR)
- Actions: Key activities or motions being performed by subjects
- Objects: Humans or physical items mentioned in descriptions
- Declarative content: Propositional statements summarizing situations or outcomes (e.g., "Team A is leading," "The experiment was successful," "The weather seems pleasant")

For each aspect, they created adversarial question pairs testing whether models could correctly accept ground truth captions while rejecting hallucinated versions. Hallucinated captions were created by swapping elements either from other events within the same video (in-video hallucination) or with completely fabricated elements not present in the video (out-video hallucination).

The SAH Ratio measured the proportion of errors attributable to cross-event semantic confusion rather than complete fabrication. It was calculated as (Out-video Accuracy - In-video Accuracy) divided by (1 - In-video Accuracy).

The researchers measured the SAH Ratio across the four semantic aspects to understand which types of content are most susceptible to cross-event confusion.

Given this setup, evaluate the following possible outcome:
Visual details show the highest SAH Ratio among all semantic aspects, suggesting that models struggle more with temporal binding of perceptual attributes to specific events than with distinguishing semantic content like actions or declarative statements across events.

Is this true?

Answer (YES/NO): YES